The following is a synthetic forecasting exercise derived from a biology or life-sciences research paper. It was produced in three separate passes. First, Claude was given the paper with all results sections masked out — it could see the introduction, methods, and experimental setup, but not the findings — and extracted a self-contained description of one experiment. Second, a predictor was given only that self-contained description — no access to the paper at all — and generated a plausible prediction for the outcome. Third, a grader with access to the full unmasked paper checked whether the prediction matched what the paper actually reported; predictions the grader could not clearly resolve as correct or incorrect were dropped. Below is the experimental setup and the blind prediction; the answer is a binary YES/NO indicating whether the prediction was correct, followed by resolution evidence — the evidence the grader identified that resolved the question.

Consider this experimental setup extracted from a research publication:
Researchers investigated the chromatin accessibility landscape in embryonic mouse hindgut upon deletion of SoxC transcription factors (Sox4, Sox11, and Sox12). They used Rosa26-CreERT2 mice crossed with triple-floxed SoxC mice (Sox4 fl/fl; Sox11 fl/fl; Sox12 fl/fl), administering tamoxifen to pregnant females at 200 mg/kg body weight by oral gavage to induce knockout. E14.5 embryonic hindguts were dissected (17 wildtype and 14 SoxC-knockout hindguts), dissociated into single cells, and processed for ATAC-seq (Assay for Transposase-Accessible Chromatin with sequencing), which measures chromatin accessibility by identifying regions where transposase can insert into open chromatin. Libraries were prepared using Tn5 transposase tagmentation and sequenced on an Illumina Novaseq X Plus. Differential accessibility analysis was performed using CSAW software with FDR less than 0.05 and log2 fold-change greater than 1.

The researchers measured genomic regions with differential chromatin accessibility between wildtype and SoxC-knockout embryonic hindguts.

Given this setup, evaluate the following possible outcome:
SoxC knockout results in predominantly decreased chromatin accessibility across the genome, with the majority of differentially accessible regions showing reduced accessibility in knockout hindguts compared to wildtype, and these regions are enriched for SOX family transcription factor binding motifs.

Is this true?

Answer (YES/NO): NO